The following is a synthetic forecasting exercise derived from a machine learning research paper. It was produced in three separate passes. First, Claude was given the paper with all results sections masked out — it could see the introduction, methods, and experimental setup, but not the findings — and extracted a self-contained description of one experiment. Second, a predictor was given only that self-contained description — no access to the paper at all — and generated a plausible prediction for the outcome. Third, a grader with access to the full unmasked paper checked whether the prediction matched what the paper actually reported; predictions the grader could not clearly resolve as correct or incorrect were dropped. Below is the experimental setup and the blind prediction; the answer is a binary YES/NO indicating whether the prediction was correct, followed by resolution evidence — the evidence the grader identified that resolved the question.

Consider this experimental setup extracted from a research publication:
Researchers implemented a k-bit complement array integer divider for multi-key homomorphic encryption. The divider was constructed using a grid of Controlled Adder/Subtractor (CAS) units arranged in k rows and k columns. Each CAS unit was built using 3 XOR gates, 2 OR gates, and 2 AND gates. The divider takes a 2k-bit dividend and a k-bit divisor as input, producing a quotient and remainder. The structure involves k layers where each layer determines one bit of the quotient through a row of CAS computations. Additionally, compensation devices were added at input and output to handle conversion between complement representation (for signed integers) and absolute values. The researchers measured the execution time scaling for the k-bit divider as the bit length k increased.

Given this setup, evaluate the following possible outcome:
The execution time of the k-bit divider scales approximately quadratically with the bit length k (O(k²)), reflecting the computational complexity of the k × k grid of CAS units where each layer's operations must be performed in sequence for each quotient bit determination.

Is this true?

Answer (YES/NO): NO